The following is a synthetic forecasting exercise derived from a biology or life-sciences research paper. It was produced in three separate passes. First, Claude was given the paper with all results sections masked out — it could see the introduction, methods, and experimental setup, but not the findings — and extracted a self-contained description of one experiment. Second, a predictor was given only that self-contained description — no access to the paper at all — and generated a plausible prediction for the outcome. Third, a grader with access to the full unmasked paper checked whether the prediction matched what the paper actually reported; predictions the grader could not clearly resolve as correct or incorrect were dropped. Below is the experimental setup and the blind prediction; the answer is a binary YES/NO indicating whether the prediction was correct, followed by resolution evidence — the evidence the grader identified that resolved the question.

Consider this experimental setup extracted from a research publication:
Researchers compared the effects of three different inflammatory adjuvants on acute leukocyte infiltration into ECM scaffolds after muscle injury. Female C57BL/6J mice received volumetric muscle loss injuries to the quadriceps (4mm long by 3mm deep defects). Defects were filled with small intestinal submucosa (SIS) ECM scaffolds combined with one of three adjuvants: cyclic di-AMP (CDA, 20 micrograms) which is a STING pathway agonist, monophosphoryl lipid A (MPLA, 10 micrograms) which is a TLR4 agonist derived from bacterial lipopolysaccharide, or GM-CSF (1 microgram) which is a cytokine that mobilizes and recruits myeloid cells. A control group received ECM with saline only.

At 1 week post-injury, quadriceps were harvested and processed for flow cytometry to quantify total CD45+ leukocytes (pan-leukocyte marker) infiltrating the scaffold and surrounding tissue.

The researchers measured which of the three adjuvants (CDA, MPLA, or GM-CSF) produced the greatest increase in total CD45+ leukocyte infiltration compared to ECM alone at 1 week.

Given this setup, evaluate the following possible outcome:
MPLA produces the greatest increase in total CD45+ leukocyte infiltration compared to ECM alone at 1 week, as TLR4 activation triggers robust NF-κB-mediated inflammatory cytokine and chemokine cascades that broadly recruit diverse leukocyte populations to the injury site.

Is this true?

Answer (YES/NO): NO